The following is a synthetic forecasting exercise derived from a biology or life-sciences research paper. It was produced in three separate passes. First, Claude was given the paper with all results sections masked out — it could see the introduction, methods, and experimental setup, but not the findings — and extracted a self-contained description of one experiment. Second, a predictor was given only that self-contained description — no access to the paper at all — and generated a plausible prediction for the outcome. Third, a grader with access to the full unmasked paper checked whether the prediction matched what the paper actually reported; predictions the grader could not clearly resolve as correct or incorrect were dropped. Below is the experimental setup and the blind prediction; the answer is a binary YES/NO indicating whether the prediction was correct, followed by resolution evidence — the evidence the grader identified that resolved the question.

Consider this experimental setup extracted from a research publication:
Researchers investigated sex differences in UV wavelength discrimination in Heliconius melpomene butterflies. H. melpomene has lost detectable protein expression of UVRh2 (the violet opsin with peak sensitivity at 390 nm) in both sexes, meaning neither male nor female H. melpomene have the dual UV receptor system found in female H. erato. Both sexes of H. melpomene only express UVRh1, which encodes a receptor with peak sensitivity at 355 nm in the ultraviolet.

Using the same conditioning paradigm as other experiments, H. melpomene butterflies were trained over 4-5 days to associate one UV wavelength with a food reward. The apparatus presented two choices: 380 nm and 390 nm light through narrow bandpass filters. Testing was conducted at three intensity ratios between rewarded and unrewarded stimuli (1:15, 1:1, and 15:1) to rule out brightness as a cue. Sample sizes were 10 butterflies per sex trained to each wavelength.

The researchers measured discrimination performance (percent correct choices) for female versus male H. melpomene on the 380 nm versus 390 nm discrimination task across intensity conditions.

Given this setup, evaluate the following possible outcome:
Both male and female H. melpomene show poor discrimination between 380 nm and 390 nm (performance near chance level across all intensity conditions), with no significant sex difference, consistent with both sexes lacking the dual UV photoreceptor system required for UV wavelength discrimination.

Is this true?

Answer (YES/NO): NO